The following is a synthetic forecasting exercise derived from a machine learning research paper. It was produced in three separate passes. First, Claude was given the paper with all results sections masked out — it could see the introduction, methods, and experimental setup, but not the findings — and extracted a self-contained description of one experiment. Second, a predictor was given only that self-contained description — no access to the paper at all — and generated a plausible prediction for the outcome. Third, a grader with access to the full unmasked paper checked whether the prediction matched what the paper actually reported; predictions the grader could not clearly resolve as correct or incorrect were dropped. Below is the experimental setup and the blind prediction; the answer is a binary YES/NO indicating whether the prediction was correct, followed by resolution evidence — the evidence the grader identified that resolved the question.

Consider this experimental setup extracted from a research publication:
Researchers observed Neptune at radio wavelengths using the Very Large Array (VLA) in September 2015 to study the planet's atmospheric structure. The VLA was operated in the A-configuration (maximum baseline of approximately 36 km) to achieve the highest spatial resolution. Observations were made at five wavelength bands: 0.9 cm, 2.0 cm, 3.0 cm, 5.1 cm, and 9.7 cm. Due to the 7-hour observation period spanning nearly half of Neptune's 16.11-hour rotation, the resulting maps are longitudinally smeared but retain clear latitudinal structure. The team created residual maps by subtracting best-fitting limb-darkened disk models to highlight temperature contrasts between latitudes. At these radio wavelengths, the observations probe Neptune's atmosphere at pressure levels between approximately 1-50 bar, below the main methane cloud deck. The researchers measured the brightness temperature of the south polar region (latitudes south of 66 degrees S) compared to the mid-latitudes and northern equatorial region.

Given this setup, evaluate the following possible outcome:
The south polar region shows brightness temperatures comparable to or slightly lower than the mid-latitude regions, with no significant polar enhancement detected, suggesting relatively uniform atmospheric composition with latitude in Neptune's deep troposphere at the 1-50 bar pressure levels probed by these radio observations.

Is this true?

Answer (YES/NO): NO